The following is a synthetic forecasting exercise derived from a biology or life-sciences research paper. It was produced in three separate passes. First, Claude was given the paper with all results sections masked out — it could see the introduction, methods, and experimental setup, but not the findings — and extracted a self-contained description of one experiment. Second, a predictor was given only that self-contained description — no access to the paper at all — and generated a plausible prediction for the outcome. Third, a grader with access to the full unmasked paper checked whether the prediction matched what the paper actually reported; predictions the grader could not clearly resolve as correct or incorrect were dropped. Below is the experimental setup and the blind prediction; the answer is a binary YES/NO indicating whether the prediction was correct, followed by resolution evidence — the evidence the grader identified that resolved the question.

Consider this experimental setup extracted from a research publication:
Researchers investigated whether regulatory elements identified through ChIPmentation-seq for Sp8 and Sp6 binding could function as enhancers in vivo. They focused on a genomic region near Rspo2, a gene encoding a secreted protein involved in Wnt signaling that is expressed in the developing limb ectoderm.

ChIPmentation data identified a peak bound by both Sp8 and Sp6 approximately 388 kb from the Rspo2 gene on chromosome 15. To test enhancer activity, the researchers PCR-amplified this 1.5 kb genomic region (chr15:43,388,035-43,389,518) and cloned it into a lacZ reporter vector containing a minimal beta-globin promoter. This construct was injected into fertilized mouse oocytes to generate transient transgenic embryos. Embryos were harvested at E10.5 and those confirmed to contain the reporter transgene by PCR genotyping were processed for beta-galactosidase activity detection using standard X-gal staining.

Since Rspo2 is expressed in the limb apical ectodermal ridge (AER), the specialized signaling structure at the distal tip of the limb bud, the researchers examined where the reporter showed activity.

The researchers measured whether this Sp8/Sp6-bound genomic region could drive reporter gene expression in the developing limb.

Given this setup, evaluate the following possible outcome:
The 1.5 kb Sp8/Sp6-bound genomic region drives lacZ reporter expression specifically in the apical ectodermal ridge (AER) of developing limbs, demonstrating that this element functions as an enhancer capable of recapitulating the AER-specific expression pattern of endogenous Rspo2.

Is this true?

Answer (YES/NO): NO